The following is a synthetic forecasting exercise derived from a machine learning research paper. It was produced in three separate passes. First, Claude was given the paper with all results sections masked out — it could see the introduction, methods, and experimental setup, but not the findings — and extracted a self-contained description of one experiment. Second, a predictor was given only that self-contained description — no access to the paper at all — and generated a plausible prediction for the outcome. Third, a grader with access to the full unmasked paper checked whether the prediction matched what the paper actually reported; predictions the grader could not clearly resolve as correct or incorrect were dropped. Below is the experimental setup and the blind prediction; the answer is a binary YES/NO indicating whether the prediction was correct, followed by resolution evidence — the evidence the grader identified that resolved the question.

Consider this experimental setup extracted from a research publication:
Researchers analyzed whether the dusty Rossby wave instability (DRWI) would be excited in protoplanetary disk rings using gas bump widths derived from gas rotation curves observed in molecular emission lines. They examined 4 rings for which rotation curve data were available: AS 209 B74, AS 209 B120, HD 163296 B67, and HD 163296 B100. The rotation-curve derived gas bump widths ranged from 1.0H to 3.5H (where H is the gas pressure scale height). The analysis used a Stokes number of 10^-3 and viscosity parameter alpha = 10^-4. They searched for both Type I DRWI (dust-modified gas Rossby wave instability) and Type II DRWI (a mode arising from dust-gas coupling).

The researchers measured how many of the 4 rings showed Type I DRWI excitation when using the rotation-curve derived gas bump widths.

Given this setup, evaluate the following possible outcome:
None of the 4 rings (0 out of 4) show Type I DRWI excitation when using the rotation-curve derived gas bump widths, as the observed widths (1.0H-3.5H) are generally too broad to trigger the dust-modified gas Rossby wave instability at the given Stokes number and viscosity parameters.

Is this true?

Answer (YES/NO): NO